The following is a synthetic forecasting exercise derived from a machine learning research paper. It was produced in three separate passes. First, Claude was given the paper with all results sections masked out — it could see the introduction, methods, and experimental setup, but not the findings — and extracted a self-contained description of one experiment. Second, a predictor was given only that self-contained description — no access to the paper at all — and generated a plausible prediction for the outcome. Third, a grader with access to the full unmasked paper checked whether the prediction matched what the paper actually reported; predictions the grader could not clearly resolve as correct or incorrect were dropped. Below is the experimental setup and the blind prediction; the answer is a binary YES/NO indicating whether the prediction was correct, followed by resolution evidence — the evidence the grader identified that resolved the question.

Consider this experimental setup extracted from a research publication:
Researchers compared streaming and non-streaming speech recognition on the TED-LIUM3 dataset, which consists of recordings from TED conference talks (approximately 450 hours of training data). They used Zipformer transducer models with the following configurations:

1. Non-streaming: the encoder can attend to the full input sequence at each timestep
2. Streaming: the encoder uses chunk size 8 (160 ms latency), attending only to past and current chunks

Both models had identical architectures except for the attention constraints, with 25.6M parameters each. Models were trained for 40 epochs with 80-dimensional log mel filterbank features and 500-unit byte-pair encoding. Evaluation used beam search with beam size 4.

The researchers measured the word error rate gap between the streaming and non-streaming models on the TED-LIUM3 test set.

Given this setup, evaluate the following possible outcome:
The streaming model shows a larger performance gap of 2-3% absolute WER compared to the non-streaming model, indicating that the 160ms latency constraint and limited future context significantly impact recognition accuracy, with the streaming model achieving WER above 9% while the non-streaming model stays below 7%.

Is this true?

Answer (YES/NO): NO